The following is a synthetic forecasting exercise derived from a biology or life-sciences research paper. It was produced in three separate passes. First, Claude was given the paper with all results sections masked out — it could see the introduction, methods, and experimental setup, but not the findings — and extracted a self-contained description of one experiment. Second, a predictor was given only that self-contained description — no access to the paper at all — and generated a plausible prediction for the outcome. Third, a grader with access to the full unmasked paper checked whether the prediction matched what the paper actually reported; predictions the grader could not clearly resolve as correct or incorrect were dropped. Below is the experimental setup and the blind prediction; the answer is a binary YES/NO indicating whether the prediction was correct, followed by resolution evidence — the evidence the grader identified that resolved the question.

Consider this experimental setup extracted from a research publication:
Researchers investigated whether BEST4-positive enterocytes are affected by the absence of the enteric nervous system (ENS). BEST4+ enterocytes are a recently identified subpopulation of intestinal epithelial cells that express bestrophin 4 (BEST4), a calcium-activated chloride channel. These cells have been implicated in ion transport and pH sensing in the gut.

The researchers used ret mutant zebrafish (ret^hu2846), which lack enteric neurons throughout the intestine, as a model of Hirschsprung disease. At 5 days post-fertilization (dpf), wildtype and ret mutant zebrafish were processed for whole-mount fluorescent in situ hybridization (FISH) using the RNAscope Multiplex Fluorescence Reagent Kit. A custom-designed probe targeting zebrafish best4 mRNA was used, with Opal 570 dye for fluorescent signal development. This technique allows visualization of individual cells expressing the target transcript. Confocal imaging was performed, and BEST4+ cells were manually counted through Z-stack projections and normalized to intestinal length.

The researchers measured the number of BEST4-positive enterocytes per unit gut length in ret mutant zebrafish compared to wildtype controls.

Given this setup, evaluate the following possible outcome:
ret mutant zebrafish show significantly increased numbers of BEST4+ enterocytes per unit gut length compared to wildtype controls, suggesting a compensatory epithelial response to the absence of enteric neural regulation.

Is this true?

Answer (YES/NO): YES